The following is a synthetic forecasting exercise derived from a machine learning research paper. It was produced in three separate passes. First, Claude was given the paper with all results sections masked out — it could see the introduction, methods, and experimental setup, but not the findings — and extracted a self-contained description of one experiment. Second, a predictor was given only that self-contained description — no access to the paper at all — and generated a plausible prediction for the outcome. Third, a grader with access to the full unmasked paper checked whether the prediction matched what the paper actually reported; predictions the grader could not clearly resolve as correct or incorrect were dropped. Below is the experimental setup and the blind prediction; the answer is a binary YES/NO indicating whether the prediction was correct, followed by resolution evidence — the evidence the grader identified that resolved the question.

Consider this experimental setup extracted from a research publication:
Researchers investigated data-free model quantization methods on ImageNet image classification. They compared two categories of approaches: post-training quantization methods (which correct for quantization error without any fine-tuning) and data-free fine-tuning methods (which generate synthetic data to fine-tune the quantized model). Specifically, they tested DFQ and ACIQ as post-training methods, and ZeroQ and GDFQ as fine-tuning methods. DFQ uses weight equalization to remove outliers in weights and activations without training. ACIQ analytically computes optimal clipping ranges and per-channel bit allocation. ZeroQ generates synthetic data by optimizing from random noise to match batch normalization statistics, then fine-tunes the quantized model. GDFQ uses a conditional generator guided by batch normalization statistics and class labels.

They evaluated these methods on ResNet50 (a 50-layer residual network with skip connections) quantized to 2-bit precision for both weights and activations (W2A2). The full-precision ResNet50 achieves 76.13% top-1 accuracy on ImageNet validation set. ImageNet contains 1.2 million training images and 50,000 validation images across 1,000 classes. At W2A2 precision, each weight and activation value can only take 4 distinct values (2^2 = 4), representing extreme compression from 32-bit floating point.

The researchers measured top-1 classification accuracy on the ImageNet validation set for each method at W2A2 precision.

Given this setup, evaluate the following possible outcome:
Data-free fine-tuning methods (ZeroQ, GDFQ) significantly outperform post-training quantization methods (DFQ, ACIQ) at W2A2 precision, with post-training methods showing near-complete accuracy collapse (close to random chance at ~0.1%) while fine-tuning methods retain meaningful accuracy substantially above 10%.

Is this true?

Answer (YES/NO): NO